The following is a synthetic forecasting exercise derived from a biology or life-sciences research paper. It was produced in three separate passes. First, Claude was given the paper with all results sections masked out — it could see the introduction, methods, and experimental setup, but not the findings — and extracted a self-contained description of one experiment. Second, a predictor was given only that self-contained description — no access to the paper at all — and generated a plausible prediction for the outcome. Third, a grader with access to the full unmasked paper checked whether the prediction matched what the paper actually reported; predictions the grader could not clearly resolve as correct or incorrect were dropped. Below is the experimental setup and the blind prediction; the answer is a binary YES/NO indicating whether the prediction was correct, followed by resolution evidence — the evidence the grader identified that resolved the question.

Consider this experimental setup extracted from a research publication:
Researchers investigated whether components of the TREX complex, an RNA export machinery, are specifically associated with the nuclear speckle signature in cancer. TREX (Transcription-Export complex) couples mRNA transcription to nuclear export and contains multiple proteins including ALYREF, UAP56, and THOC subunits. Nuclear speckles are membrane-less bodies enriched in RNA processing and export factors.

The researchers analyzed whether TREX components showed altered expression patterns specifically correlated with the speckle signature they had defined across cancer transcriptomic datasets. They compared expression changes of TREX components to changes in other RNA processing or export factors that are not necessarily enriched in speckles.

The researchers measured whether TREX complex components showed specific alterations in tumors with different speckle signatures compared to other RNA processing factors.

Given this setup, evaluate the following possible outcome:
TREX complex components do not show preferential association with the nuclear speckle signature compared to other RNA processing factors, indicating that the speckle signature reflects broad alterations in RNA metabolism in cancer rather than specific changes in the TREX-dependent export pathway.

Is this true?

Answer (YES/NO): NO